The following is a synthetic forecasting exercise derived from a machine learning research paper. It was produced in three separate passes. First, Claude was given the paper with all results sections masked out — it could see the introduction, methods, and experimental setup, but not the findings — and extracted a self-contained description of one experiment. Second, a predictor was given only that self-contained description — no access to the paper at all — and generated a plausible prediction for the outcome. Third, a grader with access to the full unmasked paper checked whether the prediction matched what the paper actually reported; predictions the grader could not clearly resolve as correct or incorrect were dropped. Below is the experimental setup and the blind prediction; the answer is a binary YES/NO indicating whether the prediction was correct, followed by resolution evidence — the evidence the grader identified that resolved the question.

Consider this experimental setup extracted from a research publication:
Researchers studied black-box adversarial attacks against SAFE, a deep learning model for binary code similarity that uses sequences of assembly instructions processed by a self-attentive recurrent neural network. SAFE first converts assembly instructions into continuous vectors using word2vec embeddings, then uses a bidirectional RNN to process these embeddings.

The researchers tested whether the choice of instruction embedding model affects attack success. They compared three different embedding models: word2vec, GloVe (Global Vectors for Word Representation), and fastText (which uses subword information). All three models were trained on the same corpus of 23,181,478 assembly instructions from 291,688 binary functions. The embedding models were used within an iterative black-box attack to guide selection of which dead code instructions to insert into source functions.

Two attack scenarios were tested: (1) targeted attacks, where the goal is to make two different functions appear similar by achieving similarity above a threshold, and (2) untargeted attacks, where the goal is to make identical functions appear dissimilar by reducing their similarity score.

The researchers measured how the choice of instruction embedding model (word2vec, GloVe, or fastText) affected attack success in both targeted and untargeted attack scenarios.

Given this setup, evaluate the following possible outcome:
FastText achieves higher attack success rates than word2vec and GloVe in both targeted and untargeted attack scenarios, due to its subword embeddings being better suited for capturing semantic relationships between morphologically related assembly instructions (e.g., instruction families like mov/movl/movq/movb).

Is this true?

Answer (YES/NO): NO